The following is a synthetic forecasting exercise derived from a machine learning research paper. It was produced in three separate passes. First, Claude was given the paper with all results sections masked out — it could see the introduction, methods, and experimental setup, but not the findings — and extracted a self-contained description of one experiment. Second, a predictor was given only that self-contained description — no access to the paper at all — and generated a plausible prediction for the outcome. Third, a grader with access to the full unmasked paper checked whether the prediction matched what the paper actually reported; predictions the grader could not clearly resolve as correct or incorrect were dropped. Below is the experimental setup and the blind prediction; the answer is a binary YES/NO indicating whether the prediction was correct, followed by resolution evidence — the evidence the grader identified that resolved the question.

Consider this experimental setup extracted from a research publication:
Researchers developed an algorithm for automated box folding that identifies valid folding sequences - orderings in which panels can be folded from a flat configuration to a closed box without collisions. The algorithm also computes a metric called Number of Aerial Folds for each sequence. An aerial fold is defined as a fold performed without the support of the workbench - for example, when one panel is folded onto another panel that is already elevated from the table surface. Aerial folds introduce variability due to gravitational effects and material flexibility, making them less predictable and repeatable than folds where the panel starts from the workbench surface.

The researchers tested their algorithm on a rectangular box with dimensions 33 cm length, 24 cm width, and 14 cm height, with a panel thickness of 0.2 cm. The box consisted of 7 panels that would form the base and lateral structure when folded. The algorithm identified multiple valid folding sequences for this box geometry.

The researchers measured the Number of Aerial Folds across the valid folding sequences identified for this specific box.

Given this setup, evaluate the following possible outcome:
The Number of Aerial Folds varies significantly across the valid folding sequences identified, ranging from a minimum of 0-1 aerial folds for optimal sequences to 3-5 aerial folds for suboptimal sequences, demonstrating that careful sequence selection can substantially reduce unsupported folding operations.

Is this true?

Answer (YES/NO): NO